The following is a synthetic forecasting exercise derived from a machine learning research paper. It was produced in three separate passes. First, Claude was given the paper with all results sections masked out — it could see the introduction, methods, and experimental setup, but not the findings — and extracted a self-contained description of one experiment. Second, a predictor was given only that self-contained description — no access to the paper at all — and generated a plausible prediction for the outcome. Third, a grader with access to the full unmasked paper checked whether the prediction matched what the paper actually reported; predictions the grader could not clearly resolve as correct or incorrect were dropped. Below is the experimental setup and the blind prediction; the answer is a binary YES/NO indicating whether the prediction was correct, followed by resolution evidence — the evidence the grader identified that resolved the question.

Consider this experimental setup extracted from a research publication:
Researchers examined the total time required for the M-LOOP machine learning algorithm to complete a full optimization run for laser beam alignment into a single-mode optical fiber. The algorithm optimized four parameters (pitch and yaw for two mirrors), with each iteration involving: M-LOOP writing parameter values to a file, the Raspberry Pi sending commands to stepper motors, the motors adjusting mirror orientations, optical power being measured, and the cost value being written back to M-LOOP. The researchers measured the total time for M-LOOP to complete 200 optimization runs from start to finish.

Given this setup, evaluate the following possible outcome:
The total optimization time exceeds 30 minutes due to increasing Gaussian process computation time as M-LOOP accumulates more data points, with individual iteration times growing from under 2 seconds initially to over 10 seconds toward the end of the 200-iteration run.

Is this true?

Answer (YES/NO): NO